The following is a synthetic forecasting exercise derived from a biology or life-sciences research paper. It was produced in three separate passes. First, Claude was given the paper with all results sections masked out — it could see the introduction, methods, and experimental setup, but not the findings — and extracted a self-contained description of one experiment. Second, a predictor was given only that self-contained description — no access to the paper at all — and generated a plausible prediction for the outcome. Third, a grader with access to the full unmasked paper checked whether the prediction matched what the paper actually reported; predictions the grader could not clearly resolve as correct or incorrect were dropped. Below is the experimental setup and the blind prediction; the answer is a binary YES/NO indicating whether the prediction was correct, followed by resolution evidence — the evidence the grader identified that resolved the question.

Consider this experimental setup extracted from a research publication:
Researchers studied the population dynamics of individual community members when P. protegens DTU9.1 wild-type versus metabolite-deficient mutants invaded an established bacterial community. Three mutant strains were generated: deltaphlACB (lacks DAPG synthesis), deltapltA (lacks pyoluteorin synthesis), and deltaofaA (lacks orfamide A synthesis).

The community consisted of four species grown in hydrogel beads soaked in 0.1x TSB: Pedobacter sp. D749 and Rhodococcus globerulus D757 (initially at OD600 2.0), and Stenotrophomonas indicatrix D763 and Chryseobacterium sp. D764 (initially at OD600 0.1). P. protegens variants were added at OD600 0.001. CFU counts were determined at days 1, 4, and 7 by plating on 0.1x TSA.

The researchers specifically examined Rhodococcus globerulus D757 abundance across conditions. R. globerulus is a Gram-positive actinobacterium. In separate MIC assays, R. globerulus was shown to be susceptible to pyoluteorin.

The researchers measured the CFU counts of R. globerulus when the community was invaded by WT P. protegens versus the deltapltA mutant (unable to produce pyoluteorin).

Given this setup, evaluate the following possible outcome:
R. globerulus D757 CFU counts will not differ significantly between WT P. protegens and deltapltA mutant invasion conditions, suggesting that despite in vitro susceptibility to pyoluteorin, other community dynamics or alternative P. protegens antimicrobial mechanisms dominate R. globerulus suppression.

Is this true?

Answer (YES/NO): YES